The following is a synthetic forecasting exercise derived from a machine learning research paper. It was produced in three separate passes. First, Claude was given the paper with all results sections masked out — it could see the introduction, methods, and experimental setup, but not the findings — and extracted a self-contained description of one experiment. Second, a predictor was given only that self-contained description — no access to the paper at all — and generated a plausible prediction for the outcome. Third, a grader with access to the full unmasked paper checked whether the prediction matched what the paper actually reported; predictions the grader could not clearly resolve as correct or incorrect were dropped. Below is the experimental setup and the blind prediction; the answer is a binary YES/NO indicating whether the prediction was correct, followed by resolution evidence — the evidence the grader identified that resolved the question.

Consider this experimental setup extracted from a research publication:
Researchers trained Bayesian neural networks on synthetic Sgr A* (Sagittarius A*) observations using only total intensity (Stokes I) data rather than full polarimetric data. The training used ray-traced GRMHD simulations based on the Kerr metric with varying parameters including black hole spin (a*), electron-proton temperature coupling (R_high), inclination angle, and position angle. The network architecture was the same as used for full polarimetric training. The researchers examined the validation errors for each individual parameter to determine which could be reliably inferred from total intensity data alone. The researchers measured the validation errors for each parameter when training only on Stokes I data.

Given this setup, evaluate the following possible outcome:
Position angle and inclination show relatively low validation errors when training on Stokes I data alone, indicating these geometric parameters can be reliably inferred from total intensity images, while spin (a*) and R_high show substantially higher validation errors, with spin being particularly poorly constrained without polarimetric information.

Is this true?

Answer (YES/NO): NO